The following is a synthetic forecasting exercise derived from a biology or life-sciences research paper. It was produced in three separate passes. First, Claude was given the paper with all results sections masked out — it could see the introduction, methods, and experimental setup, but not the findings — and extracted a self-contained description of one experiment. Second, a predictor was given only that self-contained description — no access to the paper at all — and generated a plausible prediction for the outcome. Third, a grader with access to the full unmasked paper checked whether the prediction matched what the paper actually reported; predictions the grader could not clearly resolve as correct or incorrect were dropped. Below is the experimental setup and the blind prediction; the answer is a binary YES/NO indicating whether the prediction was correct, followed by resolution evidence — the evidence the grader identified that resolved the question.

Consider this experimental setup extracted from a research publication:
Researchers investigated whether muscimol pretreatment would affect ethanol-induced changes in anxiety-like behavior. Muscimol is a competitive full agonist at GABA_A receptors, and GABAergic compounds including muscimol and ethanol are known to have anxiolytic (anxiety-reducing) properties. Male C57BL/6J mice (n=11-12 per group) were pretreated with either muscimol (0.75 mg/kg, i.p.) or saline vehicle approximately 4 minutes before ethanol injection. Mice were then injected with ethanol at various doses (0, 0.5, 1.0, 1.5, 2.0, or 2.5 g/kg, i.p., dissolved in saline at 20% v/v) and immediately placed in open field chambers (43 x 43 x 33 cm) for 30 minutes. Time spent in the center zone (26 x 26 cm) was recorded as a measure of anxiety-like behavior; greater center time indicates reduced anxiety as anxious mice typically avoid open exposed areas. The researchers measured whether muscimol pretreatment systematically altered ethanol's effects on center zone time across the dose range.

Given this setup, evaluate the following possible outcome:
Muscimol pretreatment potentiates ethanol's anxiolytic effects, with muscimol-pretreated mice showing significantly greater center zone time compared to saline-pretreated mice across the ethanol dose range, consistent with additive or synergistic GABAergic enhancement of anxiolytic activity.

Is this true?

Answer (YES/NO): NO